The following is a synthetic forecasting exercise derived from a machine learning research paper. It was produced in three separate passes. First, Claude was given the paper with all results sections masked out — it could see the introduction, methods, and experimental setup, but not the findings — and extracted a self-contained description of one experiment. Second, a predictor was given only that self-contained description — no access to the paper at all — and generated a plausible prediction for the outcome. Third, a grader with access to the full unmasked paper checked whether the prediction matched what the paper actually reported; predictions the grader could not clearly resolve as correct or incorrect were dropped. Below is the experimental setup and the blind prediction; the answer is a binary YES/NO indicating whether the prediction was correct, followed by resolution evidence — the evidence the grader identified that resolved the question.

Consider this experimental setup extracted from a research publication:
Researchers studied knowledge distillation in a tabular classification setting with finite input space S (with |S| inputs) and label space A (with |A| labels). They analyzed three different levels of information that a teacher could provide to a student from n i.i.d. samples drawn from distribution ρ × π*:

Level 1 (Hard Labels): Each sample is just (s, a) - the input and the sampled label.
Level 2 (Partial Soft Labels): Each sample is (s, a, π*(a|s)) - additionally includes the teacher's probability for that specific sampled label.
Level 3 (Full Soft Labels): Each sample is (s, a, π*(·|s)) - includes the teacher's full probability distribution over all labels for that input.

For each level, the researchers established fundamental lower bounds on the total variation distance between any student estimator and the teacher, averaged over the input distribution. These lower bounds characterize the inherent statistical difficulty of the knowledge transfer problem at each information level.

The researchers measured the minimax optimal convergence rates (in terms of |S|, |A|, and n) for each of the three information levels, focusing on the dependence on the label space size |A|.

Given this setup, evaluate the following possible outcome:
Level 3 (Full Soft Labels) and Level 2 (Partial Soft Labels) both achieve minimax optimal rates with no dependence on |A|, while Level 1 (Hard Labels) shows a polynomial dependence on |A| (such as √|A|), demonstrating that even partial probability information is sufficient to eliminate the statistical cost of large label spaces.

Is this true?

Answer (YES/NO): NO